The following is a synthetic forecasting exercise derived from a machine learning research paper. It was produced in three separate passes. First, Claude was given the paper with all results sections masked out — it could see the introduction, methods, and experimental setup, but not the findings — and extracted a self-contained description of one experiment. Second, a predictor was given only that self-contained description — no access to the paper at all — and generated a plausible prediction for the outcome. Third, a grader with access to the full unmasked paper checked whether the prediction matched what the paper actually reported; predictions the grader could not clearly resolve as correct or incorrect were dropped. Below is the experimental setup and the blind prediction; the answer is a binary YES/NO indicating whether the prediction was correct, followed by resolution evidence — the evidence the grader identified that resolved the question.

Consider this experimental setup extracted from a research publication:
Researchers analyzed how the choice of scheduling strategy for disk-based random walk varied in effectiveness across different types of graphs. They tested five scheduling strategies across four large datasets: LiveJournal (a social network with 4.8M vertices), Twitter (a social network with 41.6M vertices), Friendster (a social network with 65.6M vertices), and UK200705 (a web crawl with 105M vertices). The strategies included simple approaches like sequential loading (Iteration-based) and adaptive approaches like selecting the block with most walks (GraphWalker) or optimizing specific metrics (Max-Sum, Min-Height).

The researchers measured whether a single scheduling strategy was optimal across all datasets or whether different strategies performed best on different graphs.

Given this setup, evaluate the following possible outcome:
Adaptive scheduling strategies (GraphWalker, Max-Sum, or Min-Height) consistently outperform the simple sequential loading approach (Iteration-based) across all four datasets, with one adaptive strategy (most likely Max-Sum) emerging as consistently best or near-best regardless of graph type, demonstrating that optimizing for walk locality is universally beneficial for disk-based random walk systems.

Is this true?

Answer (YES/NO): NO